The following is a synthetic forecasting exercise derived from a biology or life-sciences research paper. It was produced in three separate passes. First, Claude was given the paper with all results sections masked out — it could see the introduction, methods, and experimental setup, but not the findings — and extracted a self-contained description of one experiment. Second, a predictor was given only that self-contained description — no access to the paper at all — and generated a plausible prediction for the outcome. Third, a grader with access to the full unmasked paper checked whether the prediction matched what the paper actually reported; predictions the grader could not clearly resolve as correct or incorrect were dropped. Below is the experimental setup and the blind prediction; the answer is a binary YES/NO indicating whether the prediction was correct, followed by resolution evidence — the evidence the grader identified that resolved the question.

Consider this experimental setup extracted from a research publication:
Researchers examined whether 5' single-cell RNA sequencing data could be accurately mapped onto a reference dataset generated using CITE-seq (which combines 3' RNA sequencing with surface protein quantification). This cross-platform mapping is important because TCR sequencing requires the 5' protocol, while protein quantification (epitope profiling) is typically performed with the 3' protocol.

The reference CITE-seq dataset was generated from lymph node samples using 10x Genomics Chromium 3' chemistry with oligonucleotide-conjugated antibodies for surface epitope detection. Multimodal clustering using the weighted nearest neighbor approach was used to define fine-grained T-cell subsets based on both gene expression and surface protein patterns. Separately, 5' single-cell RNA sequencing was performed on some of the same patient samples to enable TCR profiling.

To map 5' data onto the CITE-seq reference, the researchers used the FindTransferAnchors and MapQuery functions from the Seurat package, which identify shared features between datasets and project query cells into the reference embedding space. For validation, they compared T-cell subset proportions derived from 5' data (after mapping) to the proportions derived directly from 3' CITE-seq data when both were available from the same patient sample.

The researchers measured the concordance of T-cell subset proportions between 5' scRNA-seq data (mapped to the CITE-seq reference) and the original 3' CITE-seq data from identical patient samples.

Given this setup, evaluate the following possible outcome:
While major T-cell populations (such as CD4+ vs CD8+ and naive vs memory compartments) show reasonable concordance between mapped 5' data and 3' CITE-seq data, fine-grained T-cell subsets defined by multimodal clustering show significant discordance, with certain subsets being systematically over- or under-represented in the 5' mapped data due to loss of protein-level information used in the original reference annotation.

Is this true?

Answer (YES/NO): NO